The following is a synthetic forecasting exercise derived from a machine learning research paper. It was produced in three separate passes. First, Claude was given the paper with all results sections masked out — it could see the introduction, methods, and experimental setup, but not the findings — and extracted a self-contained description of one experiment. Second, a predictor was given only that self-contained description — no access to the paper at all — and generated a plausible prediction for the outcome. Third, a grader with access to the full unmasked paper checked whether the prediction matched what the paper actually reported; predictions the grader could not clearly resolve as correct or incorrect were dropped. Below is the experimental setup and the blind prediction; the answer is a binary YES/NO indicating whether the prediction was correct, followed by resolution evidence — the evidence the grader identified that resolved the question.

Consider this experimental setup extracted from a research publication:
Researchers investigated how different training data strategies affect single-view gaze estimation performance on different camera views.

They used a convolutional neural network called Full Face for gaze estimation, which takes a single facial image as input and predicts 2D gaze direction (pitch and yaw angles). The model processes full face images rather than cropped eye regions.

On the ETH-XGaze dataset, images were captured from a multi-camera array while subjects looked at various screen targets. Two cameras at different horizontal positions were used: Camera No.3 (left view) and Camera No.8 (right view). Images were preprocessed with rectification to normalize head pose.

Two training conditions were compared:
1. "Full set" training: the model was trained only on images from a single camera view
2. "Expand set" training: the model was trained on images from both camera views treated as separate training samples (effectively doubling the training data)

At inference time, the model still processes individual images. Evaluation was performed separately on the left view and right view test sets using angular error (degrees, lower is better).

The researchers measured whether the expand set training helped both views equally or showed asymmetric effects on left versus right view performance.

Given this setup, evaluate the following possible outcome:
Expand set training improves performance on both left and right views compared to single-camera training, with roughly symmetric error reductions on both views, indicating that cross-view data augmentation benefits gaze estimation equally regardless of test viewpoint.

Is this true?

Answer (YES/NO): NO